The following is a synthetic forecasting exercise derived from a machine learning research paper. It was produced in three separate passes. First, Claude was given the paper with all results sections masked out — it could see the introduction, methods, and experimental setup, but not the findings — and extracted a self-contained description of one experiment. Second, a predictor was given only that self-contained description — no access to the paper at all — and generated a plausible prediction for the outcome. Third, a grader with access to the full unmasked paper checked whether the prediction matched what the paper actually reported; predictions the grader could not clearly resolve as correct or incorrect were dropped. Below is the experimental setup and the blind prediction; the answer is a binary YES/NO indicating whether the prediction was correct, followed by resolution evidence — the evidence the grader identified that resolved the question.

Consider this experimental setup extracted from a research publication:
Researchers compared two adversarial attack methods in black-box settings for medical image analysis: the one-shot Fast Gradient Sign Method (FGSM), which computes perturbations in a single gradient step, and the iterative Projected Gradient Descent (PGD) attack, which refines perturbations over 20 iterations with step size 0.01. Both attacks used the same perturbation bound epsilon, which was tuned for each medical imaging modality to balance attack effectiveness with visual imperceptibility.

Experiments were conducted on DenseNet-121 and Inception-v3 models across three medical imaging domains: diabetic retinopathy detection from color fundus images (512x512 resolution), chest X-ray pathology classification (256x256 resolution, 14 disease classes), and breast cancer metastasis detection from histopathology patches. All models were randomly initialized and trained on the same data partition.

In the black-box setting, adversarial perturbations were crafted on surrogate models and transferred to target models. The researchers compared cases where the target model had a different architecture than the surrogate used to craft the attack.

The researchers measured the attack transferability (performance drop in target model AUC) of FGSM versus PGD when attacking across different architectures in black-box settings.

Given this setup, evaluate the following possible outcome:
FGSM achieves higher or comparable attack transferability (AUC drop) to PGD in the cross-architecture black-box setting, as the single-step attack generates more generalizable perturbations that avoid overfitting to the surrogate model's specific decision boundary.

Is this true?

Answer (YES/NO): YES